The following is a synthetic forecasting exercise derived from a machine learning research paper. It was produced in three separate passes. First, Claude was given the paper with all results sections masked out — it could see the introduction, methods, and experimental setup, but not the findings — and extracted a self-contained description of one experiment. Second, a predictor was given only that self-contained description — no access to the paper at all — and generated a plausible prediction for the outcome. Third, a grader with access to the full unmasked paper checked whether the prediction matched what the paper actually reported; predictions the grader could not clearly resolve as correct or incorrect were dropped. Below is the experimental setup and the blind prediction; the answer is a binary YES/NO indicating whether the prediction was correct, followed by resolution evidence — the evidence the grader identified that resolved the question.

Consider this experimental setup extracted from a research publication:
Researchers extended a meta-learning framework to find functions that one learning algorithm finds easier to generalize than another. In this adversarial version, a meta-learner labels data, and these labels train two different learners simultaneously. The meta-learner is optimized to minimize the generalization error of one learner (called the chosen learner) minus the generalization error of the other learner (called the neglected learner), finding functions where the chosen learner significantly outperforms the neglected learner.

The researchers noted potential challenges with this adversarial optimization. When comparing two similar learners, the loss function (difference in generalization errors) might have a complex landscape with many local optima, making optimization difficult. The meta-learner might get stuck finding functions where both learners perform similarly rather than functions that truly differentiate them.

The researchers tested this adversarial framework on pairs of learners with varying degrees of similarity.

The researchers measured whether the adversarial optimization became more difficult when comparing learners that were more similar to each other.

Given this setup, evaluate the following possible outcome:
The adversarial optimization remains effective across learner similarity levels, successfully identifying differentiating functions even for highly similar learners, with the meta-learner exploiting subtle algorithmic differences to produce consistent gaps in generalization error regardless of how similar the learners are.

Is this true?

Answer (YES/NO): NO